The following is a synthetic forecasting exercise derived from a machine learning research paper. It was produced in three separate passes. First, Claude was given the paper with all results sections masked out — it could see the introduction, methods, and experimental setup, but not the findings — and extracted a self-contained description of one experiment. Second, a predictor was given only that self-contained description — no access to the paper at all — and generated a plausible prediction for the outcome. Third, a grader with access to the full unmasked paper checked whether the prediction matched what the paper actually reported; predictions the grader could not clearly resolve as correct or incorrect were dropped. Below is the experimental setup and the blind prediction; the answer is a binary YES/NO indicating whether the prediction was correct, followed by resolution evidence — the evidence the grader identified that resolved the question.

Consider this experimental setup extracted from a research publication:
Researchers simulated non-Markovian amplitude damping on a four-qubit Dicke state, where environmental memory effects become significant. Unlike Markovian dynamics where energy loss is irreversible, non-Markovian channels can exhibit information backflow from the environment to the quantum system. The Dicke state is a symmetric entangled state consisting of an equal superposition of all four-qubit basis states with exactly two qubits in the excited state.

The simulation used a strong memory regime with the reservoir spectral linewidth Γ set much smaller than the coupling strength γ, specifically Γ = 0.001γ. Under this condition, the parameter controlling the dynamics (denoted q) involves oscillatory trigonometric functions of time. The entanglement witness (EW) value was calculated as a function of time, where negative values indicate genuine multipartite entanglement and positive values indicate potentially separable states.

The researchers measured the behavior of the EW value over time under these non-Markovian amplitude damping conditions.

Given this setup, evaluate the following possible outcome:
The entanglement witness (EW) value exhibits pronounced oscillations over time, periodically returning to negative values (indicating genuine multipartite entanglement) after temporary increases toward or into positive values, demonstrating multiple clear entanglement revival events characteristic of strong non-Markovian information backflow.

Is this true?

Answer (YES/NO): YES